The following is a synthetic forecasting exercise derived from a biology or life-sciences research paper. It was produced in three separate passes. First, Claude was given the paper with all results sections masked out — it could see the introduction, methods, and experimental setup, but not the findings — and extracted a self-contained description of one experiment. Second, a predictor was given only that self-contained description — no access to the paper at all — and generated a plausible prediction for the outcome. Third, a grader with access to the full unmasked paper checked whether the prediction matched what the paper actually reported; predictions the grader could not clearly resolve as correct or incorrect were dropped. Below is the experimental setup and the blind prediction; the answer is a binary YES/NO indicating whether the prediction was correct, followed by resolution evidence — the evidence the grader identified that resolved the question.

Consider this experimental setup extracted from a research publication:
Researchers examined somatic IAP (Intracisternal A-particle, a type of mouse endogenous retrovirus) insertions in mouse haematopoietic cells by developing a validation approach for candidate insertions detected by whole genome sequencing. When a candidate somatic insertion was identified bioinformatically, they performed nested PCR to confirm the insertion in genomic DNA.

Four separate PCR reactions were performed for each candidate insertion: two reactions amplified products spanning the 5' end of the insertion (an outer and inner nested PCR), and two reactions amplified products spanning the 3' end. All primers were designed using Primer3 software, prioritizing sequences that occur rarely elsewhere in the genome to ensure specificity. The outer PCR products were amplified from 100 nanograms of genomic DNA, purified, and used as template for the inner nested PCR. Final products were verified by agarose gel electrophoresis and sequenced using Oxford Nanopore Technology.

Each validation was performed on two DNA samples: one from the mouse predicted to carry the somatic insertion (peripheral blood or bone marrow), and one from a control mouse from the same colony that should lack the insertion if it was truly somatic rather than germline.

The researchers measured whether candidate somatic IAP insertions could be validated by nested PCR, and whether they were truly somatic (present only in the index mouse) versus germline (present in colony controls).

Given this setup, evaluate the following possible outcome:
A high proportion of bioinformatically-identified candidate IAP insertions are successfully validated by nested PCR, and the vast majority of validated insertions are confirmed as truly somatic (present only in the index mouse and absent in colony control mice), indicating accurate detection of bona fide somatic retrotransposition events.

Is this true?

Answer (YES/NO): YES